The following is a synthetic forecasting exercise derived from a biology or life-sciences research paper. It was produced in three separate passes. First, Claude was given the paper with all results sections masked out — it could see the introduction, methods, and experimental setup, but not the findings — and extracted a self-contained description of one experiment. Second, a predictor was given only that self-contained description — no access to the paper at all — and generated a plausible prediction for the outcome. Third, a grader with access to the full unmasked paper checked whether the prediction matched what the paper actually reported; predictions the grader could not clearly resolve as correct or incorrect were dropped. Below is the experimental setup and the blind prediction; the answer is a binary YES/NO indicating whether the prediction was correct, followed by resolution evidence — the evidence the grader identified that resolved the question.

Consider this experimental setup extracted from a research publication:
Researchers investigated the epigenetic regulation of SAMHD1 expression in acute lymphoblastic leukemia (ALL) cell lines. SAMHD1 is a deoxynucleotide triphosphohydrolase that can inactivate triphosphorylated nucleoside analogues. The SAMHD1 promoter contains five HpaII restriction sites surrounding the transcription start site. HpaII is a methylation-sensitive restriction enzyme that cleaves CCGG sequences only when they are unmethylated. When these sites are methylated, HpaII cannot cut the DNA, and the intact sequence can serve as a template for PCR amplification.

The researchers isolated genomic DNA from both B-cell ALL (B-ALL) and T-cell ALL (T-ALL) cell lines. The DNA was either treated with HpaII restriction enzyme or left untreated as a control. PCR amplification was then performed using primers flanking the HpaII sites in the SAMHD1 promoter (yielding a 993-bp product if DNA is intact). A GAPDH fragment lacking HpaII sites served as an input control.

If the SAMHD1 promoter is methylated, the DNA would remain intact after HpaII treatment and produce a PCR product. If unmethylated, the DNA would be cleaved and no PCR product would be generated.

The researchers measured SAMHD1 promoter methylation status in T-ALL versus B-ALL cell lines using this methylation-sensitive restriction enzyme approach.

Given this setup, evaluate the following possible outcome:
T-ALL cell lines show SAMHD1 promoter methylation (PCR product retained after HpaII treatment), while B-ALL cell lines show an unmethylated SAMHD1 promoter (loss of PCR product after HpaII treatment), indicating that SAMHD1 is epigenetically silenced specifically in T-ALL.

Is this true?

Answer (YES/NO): YES